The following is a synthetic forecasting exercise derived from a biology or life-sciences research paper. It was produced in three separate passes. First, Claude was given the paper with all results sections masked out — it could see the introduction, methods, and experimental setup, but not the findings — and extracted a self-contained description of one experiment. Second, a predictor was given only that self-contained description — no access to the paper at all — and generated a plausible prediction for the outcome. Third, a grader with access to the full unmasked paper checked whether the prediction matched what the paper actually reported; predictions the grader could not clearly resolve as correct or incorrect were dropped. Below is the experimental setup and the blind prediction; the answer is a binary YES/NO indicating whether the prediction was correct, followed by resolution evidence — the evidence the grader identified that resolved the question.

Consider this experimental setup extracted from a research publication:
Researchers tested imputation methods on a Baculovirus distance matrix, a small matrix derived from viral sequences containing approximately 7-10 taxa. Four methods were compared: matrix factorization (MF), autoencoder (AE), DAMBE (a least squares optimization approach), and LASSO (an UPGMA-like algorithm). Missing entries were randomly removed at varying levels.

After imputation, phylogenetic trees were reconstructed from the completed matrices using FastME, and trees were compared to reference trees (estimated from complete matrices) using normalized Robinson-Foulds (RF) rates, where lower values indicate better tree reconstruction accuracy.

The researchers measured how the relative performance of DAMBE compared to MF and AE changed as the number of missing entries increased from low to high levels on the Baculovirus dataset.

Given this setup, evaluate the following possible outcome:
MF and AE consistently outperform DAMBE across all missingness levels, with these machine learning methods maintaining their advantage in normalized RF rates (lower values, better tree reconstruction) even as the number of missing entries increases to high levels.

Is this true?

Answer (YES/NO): NO